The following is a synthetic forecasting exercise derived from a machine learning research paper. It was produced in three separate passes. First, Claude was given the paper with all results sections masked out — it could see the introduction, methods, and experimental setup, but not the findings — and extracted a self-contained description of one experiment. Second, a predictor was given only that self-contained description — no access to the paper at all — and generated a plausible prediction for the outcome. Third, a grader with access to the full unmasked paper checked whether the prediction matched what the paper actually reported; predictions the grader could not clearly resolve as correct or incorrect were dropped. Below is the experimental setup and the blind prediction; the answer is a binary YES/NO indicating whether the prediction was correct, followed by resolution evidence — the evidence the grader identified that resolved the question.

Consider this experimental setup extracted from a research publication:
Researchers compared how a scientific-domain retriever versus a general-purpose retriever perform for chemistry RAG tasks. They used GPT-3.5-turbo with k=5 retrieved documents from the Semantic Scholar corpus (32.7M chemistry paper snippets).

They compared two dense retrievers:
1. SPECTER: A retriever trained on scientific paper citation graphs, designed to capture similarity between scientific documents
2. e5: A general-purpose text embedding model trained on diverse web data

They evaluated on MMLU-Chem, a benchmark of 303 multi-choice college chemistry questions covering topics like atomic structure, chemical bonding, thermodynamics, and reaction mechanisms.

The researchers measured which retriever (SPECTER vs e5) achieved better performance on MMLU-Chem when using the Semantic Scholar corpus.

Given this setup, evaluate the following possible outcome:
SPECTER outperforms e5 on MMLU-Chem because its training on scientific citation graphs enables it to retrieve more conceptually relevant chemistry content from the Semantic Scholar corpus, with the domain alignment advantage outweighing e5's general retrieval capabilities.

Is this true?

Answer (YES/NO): YES